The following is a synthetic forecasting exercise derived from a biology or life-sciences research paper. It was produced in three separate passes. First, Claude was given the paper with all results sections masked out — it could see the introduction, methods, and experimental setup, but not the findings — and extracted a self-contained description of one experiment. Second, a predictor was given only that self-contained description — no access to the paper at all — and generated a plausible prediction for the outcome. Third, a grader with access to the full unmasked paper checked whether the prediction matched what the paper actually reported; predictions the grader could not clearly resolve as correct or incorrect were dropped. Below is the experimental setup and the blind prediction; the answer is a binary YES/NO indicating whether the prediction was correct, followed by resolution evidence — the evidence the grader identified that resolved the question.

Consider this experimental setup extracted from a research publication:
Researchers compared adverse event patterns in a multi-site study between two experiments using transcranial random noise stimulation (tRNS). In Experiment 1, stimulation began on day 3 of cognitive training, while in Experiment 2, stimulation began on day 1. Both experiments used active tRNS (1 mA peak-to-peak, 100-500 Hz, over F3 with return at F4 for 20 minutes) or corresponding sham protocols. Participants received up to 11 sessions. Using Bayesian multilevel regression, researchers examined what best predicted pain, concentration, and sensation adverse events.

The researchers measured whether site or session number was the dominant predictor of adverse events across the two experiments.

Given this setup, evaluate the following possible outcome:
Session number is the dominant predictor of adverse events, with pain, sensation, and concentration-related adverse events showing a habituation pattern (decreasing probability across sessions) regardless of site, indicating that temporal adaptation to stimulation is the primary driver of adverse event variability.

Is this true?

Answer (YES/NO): NO